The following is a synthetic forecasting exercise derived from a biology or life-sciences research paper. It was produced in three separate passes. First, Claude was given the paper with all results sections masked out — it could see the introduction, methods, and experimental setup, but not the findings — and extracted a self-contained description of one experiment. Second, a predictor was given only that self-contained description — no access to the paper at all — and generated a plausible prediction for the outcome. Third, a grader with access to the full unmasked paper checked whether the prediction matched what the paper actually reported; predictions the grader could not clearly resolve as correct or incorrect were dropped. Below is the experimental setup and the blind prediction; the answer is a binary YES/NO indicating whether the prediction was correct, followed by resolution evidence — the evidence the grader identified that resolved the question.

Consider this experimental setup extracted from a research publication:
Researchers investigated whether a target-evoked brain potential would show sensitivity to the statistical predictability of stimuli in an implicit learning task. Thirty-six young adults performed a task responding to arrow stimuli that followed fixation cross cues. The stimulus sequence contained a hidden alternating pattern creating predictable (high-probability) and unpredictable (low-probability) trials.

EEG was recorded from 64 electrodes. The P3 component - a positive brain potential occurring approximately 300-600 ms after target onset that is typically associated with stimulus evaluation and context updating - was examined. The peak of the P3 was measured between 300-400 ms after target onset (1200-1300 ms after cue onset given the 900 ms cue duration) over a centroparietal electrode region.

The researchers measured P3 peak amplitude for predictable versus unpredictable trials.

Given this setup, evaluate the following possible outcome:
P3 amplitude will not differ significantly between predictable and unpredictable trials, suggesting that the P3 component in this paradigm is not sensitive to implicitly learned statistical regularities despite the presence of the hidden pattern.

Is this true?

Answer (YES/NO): NO